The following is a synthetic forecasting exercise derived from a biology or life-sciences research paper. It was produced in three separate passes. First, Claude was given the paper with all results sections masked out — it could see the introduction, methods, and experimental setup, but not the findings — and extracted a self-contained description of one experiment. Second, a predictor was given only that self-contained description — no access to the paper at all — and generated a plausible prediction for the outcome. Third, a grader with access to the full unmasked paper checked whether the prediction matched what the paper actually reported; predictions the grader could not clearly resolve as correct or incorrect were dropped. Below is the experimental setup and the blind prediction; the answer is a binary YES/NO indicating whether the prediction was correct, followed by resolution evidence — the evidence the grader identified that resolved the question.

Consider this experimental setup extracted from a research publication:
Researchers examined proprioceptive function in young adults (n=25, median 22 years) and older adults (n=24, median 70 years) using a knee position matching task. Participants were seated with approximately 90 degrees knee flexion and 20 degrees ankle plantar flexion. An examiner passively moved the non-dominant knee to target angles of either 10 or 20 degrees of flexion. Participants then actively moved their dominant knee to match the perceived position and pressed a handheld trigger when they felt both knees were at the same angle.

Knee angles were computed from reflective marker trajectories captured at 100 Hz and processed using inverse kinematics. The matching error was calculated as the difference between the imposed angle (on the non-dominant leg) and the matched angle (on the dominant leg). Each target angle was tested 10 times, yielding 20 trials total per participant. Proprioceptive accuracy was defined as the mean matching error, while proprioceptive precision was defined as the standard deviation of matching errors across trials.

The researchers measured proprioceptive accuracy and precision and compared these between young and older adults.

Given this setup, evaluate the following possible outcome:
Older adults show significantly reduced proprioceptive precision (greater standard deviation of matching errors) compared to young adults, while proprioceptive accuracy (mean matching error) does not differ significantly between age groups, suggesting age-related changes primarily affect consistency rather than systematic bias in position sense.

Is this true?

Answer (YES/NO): NO